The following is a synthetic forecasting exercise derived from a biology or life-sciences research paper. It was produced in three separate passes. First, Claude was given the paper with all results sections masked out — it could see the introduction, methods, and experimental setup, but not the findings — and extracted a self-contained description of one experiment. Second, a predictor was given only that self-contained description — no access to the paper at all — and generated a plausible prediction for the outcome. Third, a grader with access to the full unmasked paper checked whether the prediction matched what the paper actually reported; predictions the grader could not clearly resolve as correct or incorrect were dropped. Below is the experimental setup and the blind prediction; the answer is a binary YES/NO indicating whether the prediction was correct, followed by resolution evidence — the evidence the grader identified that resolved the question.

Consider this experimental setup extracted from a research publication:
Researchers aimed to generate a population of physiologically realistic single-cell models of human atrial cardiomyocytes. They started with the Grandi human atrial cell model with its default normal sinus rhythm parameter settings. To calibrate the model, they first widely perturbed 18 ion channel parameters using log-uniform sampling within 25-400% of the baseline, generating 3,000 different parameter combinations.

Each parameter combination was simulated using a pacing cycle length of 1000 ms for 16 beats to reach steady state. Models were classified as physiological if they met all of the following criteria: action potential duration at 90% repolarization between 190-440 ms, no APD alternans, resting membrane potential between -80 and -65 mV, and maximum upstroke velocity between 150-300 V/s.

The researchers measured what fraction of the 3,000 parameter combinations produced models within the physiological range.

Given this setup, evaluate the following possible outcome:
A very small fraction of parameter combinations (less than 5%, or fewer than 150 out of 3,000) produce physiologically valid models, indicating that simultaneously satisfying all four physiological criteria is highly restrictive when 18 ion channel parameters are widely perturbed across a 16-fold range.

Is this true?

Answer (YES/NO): YES